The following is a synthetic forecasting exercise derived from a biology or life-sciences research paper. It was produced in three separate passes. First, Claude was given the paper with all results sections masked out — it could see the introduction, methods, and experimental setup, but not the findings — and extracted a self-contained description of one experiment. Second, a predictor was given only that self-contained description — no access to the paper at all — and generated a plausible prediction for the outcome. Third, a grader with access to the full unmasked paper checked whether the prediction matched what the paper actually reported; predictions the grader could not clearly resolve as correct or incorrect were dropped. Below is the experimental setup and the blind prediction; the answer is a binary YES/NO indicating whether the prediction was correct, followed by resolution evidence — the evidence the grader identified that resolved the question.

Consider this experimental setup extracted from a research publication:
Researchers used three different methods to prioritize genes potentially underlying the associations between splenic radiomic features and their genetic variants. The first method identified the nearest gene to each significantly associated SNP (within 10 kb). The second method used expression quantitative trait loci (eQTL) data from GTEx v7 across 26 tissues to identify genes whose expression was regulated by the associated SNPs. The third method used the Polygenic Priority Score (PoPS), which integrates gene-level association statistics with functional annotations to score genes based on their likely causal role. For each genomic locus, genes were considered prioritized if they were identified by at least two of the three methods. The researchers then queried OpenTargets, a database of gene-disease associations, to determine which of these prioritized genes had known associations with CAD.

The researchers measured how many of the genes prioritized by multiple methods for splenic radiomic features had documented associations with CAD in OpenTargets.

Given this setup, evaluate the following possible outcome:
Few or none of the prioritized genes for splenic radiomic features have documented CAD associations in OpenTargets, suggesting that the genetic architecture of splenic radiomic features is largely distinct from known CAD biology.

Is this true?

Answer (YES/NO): NO